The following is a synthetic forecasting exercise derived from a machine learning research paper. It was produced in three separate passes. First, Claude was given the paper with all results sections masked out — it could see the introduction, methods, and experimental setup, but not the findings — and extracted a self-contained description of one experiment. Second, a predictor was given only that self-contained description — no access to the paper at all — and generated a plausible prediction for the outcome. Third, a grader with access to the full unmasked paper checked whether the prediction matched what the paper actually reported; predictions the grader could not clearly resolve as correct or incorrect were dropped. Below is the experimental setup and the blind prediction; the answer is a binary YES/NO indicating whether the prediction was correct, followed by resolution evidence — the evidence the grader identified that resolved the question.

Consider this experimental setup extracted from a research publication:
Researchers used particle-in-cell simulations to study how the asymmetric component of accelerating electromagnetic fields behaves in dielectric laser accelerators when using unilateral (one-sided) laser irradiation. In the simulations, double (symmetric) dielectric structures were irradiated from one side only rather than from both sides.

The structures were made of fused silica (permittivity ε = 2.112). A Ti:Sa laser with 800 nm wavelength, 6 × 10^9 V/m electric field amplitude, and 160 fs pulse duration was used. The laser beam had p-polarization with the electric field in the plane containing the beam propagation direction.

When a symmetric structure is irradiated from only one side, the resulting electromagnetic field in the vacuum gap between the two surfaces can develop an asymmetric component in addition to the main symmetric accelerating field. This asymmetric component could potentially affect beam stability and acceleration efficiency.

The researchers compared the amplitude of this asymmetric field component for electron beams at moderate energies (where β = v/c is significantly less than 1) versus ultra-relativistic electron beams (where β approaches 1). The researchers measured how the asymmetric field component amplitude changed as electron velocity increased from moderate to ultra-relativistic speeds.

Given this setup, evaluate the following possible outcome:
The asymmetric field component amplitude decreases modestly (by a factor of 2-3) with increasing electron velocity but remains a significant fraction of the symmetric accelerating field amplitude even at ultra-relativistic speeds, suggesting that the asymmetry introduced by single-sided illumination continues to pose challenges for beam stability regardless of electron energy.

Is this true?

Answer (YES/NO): NO